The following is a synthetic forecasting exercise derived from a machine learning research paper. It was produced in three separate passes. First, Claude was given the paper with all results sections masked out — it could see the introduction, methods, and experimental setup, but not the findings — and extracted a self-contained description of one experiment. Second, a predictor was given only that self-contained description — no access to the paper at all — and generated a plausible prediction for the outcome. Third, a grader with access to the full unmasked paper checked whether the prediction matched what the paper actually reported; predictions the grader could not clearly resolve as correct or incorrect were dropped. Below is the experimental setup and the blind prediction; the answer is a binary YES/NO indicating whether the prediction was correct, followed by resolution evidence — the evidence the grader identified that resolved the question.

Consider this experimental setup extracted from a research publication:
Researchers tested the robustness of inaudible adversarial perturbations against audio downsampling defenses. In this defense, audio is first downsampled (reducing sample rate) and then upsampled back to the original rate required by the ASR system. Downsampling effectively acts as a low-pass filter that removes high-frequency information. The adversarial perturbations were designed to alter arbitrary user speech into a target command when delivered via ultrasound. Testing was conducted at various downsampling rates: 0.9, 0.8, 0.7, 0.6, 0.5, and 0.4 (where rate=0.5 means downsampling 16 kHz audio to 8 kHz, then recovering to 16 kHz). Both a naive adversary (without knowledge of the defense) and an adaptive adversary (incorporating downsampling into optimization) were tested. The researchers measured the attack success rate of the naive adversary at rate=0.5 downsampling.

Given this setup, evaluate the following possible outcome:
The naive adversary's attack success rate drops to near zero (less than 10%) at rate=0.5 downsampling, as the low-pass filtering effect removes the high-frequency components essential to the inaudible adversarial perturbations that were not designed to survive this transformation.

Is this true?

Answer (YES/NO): NO